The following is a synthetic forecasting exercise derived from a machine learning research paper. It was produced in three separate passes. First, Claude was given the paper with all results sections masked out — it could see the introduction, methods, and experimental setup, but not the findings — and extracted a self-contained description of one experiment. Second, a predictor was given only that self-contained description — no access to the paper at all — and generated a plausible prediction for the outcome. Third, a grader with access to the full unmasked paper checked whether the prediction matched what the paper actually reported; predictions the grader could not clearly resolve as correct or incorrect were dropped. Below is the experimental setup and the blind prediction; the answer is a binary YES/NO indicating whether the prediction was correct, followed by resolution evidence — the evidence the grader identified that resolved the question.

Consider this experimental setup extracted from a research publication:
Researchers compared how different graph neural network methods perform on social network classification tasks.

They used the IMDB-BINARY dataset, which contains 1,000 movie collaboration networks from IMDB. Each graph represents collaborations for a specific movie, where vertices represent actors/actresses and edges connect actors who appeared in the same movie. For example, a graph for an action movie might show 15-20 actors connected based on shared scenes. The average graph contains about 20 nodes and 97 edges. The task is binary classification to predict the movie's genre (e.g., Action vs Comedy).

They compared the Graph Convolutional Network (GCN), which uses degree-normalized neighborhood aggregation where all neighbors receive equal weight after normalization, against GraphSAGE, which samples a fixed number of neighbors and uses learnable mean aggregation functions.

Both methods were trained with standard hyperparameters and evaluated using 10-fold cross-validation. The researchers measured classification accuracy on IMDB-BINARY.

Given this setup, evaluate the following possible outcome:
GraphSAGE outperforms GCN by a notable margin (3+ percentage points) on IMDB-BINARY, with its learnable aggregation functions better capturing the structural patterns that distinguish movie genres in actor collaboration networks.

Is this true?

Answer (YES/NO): NO